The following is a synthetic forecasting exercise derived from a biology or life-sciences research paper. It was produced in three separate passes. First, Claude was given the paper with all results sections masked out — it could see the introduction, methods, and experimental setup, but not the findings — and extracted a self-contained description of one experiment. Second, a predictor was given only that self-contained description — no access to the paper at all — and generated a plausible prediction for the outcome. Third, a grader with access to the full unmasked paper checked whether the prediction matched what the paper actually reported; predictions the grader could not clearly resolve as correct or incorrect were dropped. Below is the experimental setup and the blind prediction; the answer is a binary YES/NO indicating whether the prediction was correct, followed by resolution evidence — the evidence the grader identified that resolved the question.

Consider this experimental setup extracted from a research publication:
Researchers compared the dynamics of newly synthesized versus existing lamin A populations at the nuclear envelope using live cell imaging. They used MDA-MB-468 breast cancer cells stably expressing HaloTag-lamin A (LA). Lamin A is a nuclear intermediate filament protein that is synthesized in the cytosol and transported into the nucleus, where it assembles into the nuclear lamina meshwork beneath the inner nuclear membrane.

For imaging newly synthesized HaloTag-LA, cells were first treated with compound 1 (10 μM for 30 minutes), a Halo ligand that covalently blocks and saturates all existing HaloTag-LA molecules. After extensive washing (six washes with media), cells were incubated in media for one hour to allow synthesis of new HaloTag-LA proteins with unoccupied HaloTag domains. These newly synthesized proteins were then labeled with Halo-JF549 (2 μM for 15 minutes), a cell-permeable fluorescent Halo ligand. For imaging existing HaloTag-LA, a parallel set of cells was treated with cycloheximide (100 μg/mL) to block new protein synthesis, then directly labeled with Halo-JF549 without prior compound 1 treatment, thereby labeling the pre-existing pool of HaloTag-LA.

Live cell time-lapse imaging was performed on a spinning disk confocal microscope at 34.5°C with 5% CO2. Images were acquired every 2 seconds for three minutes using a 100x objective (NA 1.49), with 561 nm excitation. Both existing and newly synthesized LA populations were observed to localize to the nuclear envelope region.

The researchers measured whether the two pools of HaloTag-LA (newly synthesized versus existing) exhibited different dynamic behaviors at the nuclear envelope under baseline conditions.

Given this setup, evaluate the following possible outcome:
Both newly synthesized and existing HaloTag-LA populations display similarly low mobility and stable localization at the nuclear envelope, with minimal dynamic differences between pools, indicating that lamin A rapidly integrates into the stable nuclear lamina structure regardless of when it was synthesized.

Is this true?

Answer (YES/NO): NO